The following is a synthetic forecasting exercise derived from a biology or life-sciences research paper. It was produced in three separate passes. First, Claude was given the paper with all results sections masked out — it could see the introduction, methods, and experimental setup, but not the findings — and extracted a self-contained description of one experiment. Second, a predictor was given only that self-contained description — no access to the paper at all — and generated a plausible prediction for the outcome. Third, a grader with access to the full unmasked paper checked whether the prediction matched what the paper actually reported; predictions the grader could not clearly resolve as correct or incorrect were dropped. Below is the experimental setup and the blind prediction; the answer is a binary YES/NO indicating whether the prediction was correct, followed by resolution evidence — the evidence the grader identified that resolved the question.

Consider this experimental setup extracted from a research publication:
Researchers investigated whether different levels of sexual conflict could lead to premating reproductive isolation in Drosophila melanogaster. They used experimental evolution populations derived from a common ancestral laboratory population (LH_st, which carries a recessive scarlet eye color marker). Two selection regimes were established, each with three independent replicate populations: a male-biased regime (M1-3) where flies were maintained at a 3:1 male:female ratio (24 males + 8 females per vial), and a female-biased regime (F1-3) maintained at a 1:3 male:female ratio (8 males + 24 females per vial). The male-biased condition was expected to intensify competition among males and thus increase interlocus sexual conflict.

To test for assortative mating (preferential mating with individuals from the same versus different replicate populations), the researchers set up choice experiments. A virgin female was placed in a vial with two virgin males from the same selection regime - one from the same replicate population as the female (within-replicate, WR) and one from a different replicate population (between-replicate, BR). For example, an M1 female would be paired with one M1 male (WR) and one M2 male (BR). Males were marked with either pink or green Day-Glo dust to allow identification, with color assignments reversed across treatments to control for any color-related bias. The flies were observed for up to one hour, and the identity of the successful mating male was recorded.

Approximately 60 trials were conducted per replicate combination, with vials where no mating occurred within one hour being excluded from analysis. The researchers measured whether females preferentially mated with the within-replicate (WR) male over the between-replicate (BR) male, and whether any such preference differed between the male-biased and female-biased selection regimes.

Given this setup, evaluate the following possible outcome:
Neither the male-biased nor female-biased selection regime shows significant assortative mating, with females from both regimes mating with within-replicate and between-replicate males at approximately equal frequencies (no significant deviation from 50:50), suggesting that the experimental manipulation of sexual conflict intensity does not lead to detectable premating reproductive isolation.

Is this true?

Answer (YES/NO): NO